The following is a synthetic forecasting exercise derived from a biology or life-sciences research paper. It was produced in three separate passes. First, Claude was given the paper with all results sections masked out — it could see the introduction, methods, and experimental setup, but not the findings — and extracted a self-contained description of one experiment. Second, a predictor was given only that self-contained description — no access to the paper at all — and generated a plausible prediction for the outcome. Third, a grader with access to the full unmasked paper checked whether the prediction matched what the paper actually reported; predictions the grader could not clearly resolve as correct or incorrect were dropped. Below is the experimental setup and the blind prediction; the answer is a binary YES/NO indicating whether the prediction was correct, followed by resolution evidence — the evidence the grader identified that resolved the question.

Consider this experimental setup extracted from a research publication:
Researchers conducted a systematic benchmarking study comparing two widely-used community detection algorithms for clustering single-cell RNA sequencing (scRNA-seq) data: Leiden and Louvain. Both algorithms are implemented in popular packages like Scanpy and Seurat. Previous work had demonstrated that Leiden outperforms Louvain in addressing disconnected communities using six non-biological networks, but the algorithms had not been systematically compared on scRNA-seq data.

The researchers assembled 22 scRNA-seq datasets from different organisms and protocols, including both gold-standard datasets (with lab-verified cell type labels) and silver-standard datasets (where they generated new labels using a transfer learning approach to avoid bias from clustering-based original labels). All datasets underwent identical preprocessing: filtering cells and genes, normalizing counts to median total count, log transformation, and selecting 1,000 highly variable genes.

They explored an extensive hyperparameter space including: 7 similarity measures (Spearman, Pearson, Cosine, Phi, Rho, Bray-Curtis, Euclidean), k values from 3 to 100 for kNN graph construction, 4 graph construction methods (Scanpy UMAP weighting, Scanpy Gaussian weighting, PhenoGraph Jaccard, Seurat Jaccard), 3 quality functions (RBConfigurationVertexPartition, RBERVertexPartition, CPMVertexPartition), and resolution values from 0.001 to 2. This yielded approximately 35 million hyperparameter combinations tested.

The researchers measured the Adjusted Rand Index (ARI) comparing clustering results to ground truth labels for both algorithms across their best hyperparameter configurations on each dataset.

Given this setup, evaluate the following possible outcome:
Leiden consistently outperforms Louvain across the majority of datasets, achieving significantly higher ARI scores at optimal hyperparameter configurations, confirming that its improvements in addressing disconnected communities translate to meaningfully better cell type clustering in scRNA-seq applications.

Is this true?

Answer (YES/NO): NO